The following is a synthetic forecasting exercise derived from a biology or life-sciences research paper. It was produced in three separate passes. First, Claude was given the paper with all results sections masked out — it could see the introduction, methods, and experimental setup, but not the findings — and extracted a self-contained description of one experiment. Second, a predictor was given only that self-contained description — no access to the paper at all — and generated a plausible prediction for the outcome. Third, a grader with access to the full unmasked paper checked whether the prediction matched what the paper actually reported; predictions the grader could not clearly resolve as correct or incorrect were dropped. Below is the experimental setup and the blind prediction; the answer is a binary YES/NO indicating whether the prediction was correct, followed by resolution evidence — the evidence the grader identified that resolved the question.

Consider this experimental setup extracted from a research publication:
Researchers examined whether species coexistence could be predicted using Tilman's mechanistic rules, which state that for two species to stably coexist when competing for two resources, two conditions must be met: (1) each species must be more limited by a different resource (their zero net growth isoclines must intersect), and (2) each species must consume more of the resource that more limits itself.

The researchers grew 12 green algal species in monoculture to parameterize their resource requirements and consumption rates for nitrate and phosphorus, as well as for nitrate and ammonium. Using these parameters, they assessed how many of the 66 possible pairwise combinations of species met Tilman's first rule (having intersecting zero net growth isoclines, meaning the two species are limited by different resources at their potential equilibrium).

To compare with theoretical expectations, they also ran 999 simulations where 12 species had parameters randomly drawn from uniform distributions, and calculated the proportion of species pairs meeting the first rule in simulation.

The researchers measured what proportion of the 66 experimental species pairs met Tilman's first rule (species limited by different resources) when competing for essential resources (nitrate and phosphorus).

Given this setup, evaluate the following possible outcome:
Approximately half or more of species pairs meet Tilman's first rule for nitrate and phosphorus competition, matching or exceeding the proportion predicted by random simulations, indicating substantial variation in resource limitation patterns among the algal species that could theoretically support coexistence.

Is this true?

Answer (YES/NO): NO